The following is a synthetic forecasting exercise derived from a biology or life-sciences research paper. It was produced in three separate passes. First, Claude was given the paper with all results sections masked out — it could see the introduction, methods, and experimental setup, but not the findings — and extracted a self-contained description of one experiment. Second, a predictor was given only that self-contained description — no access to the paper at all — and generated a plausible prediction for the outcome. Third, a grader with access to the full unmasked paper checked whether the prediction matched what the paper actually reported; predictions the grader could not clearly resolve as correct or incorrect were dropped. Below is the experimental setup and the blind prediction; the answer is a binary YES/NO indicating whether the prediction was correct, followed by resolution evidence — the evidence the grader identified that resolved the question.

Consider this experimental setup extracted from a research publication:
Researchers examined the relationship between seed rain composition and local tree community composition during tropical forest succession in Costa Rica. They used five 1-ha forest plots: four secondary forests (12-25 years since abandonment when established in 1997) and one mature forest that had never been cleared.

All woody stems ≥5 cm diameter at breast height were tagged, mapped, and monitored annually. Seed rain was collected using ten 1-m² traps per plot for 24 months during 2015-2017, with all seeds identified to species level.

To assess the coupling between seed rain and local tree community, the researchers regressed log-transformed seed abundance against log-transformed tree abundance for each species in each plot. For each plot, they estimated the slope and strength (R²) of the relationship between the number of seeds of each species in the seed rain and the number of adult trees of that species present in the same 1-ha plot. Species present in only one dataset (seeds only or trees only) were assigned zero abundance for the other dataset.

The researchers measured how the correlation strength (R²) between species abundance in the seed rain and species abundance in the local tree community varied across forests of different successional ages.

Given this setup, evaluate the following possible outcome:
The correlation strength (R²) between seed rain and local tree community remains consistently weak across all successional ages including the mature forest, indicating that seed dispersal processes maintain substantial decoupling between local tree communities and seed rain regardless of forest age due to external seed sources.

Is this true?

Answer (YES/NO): NO